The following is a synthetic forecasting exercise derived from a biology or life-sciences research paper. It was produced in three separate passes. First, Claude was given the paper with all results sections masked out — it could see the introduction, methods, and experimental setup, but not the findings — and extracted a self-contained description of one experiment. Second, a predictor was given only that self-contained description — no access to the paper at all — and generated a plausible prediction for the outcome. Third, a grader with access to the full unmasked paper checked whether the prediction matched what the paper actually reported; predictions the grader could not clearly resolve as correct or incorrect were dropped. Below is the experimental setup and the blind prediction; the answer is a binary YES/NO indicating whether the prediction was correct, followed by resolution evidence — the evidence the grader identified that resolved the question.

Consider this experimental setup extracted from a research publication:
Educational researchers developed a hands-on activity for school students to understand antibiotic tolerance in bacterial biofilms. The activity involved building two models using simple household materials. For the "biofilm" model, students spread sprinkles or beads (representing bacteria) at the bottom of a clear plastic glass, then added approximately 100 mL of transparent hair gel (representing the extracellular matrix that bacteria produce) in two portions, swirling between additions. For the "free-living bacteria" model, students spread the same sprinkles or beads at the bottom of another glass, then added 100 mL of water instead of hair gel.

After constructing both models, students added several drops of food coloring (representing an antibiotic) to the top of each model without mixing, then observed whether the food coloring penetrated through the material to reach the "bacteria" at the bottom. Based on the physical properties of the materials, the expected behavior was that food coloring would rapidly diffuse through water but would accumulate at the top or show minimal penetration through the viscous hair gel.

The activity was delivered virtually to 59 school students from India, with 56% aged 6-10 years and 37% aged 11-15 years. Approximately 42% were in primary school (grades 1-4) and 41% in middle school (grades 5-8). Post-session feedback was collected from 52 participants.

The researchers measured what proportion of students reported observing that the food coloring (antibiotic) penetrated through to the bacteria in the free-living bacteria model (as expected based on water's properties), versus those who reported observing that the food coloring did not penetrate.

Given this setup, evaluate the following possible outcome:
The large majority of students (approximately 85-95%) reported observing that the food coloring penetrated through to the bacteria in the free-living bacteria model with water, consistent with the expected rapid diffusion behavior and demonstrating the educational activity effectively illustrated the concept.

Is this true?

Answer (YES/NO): NO